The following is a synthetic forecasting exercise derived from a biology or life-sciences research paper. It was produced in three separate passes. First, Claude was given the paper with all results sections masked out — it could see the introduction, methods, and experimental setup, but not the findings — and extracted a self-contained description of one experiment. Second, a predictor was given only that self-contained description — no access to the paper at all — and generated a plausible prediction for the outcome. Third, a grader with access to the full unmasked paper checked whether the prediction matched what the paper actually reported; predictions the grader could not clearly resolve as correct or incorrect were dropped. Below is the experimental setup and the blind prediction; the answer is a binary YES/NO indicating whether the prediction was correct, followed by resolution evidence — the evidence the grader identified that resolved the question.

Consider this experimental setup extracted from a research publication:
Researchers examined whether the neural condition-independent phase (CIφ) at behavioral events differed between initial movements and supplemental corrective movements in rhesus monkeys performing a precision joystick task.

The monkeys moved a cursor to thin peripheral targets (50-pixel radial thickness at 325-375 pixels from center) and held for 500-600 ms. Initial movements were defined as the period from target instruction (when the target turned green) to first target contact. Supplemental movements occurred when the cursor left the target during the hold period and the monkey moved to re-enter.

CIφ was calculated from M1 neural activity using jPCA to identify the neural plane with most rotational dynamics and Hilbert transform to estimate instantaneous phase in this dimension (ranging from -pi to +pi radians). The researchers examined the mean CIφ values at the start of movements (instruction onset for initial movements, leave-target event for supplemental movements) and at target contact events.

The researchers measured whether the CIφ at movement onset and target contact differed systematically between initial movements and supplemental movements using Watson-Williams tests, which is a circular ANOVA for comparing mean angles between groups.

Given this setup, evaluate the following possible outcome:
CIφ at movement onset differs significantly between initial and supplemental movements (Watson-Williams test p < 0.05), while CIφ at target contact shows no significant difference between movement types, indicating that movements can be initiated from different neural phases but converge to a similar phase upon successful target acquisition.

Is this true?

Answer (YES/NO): NO